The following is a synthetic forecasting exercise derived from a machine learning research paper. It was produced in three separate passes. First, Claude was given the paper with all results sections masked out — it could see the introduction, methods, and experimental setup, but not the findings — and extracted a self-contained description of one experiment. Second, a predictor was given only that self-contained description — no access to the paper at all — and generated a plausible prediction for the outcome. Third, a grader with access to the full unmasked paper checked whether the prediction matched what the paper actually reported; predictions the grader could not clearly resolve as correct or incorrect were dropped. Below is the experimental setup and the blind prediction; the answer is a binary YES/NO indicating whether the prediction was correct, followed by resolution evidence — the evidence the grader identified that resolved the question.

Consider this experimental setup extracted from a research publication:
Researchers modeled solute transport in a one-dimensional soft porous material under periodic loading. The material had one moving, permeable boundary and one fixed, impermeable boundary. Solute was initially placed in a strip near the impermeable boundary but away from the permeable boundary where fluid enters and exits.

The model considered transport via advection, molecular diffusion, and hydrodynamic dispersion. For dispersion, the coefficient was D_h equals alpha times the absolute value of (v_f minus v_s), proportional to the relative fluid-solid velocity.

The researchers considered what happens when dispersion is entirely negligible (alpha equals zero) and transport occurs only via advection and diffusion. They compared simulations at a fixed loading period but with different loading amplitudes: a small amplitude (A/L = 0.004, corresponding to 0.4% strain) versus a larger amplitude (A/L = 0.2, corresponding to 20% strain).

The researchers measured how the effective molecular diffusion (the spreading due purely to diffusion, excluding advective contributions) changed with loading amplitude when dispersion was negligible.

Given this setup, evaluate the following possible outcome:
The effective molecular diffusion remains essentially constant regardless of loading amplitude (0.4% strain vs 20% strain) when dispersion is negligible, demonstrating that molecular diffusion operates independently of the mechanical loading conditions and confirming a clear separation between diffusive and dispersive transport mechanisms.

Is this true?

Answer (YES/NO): NO